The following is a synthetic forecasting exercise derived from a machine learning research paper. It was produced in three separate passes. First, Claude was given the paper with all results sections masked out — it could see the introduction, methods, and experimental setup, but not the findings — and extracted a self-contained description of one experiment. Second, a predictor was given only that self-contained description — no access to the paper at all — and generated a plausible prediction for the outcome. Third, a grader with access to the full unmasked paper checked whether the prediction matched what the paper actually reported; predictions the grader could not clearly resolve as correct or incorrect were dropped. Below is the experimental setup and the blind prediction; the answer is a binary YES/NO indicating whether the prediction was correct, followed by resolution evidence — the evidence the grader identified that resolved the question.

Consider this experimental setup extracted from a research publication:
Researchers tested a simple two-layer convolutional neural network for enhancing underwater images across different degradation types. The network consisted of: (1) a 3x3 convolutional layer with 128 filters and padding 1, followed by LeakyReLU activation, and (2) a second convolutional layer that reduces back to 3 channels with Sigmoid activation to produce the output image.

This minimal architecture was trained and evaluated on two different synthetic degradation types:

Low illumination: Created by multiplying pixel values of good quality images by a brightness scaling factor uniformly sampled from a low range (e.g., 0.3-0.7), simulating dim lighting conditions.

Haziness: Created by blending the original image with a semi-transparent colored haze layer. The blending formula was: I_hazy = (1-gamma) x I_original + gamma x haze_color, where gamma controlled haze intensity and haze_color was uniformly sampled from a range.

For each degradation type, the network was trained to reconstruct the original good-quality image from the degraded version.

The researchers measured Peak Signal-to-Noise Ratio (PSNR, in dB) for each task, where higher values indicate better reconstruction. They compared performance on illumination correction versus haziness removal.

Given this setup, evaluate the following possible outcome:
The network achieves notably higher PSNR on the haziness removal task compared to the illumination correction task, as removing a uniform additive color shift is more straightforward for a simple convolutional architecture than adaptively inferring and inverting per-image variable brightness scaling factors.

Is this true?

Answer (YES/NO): NO